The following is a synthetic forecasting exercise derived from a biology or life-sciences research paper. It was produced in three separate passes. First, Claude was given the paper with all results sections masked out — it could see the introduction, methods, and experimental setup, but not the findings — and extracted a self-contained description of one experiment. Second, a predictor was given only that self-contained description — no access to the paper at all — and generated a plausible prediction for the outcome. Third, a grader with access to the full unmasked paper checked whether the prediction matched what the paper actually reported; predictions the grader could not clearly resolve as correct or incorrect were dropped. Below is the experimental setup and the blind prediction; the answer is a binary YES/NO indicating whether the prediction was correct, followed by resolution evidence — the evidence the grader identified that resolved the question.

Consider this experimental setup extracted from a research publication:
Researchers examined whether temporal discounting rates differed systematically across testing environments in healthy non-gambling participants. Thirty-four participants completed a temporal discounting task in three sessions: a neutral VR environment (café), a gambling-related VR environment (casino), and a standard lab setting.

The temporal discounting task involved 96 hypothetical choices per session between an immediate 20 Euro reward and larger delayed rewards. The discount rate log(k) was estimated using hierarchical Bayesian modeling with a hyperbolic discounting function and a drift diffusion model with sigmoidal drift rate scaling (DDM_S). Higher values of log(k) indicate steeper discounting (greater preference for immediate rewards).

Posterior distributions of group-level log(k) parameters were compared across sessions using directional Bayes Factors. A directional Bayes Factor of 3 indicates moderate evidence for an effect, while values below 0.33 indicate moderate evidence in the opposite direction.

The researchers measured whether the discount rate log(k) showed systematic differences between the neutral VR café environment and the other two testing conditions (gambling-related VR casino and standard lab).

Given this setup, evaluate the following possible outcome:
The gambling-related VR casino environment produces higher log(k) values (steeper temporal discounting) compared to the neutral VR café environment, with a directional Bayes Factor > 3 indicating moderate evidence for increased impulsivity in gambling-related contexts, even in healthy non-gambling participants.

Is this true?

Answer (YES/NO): YES